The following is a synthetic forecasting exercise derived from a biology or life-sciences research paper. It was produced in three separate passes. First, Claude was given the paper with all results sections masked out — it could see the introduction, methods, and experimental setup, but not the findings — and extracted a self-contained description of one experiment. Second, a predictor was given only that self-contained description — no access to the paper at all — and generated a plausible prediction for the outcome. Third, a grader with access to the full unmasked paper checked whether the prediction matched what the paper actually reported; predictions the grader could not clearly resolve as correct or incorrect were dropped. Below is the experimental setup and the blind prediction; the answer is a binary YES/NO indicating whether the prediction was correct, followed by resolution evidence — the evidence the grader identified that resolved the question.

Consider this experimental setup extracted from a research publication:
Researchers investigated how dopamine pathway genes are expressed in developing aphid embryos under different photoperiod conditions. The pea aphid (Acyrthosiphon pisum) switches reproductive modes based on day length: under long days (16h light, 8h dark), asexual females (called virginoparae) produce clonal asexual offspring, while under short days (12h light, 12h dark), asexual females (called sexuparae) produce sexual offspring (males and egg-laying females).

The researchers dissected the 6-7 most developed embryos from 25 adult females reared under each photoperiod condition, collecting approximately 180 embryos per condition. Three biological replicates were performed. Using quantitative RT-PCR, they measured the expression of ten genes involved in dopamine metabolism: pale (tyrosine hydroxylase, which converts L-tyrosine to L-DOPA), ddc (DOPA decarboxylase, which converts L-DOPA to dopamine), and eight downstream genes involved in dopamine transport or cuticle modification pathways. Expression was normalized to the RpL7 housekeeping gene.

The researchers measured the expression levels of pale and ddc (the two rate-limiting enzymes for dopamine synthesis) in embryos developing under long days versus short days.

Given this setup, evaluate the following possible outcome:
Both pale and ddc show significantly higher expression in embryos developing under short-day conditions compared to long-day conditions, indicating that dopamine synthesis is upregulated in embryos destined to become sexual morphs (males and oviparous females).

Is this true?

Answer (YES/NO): NO